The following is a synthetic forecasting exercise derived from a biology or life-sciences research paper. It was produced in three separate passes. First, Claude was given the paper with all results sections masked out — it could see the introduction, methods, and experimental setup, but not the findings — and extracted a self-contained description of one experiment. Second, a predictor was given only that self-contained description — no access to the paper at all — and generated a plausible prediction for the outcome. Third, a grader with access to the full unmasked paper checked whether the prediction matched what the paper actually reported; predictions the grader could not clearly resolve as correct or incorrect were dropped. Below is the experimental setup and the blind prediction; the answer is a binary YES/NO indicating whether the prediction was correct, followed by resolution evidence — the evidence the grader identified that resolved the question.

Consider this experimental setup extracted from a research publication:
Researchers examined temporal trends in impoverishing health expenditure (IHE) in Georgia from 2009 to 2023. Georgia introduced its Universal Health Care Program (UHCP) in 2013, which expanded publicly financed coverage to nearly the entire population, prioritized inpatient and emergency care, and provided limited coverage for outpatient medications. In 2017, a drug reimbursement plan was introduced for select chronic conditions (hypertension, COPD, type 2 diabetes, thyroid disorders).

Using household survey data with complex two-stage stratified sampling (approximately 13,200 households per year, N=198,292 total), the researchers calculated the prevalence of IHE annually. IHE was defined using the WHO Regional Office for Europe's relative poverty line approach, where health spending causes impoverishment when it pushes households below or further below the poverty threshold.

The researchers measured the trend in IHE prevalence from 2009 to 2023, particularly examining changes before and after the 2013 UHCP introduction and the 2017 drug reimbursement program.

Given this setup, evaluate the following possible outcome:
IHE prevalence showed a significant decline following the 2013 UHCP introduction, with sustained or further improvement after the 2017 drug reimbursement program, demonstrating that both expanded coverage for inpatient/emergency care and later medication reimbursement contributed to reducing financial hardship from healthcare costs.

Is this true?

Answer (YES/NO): NO